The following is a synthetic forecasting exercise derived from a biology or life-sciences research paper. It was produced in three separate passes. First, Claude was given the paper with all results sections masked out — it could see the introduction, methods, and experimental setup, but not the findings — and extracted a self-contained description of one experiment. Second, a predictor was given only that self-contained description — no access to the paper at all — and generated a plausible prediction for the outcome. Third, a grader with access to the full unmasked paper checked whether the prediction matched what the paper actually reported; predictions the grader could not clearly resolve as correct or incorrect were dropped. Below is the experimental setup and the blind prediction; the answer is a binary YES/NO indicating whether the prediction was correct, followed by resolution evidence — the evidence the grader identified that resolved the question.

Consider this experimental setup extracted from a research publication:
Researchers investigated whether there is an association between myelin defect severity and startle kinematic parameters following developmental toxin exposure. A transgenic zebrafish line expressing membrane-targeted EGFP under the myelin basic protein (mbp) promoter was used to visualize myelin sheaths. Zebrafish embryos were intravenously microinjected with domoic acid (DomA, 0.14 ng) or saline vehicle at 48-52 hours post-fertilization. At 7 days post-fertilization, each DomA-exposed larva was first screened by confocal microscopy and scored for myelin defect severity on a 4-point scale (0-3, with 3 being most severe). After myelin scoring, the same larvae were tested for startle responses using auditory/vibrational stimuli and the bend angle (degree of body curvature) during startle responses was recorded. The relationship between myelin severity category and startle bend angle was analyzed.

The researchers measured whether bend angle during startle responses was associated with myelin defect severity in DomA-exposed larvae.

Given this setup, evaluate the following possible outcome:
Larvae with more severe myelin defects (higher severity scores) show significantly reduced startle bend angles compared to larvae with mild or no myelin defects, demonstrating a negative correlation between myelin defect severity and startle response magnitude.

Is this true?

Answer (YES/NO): YES